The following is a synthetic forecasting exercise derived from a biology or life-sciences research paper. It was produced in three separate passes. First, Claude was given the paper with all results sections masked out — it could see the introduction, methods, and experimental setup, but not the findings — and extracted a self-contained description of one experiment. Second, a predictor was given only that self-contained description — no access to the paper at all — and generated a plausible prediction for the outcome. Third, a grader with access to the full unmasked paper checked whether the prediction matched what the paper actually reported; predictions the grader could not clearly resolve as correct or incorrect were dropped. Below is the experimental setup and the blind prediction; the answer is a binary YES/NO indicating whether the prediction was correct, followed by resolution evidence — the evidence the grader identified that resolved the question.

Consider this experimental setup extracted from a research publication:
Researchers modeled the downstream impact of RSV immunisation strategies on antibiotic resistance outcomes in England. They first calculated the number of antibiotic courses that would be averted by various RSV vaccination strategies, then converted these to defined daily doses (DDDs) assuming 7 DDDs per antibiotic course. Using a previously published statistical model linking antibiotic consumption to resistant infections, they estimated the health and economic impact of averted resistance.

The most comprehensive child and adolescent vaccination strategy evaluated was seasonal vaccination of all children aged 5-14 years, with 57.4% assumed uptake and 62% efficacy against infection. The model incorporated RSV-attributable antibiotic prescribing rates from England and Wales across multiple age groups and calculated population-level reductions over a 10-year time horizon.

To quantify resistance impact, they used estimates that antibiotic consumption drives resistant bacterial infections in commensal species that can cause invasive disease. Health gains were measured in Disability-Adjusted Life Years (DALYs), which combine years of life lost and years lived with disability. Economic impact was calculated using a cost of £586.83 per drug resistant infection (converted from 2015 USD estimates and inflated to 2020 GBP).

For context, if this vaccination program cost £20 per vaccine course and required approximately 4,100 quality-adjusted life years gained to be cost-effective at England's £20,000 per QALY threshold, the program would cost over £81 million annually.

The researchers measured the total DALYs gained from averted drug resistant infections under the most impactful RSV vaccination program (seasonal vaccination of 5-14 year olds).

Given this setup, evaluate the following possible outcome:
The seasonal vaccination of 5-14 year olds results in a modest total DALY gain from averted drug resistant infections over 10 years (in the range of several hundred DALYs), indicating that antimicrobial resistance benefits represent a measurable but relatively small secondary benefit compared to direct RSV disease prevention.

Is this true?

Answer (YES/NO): NO